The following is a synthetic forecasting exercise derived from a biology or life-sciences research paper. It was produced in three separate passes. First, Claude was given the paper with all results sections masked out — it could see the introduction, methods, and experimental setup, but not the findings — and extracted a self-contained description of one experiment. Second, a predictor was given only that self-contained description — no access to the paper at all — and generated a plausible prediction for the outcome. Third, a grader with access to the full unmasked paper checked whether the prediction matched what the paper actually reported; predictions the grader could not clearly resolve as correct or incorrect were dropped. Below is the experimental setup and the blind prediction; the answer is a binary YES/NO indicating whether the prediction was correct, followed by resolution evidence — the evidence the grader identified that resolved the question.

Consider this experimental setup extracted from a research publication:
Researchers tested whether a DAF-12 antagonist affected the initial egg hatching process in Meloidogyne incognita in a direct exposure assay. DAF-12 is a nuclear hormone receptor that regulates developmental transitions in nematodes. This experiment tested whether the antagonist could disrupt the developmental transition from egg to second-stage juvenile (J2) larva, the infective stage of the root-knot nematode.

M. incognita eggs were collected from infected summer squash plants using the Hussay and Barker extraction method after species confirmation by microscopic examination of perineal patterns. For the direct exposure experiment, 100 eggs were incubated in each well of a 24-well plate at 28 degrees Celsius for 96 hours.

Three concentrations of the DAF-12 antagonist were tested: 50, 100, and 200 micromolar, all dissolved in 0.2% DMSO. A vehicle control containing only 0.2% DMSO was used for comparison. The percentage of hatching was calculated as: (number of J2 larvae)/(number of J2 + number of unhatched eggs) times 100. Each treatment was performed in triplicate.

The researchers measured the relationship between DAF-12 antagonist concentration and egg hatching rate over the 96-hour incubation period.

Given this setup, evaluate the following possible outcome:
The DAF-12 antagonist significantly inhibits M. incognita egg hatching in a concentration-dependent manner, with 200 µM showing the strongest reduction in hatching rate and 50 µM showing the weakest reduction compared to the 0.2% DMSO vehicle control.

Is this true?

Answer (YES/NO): NO